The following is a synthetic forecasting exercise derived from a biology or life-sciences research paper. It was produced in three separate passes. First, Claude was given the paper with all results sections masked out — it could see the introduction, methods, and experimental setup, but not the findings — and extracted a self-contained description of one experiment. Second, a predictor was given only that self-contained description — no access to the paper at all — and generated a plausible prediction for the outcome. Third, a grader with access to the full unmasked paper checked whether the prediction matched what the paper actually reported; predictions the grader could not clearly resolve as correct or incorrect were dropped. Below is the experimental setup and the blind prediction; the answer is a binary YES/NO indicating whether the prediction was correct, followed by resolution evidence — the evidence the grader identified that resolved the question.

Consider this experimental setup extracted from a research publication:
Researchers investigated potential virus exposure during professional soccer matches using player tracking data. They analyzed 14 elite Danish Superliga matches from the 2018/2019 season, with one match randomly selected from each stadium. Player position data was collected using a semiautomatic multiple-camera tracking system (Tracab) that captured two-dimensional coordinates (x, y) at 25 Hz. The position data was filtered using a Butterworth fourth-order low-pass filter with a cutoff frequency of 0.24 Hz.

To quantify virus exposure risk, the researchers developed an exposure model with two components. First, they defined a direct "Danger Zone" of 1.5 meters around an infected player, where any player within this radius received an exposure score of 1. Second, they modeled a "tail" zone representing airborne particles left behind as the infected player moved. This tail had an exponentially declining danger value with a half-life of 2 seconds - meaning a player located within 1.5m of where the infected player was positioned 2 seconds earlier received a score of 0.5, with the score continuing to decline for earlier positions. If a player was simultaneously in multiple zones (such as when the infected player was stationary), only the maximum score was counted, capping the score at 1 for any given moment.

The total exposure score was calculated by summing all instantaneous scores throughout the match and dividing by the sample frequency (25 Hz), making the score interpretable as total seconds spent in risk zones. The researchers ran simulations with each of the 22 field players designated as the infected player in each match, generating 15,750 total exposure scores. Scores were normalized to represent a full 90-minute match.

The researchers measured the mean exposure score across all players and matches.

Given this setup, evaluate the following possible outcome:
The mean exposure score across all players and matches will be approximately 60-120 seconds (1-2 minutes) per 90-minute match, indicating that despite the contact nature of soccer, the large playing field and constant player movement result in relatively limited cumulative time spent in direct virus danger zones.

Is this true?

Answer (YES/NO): YES